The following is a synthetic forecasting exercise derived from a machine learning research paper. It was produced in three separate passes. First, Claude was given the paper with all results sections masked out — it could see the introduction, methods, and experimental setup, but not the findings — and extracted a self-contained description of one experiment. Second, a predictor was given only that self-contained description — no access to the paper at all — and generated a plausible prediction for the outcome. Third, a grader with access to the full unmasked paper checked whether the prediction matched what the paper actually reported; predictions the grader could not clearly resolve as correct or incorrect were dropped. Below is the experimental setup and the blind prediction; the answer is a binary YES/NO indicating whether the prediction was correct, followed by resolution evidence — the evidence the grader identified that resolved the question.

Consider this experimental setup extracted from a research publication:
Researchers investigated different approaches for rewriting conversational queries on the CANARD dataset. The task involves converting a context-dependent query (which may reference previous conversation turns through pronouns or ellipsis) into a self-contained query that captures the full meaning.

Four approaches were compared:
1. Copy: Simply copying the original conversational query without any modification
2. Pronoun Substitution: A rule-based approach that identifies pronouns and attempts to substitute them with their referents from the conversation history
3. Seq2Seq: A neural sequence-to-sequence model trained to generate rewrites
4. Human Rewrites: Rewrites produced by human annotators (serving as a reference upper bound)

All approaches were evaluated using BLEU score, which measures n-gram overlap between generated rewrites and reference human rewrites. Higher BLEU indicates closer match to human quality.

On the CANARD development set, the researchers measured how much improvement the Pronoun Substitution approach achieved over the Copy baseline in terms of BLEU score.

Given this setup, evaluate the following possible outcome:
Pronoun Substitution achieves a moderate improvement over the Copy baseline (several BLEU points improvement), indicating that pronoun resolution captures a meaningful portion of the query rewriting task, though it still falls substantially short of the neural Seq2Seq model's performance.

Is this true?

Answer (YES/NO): NO